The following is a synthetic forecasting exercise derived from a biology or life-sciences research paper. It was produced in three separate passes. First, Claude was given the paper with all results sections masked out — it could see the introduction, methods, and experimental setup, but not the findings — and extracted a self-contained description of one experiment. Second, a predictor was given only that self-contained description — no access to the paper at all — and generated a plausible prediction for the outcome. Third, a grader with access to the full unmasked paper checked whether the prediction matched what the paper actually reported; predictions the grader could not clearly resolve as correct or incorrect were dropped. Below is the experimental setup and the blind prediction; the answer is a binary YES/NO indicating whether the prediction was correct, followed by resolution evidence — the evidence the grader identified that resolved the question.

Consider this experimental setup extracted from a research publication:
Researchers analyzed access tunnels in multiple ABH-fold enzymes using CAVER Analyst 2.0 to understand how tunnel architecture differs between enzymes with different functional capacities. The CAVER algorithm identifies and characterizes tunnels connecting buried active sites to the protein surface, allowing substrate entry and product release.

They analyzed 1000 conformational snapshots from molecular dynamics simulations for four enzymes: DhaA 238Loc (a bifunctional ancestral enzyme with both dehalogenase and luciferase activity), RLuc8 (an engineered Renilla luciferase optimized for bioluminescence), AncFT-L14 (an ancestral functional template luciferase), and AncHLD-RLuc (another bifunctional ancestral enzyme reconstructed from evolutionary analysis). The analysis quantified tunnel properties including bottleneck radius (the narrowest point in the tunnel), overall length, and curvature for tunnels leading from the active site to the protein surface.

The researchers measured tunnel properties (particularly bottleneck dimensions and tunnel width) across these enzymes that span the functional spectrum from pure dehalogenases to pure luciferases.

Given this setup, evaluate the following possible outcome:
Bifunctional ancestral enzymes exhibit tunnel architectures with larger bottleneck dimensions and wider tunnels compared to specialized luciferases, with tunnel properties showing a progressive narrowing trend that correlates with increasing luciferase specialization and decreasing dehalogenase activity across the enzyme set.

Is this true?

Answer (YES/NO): NO